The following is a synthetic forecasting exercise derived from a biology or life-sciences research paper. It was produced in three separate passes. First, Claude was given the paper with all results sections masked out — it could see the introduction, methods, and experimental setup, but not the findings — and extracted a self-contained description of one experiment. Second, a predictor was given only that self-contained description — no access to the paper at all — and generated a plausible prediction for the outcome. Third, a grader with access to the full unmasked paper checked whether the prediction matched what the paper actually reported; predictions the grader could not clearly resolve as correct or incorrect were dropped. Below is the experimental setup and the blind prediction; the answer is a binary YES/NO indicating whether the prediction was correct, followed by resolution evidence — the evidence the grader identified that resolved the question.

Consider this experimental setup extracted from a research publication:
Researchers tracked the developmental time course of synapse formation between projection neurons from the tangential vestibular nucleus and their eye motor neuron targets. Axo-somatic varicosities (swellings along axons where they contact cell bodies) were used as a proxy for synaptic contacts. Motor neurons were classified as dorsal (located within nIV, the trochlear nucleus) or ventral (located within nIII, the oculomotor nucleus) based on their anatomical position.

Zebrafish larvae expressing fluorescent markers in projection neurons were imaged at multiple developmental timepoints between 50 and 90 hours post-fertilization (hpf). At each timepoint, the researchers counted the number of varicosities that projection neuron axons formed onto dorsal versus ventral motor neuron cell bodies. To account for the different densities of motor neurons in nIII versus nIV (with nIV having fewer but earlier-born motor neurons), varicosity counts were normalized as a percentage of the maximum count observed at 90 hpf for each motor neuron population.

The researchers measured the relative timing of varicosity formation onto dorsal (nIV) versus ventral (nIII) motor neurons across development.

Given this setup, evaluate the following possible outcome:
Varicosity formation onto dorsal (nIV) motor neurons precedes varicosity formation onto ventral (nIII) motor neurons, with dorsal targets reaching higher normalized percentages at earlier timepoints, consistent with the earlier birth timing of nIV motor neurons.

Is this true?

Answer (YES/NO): NO